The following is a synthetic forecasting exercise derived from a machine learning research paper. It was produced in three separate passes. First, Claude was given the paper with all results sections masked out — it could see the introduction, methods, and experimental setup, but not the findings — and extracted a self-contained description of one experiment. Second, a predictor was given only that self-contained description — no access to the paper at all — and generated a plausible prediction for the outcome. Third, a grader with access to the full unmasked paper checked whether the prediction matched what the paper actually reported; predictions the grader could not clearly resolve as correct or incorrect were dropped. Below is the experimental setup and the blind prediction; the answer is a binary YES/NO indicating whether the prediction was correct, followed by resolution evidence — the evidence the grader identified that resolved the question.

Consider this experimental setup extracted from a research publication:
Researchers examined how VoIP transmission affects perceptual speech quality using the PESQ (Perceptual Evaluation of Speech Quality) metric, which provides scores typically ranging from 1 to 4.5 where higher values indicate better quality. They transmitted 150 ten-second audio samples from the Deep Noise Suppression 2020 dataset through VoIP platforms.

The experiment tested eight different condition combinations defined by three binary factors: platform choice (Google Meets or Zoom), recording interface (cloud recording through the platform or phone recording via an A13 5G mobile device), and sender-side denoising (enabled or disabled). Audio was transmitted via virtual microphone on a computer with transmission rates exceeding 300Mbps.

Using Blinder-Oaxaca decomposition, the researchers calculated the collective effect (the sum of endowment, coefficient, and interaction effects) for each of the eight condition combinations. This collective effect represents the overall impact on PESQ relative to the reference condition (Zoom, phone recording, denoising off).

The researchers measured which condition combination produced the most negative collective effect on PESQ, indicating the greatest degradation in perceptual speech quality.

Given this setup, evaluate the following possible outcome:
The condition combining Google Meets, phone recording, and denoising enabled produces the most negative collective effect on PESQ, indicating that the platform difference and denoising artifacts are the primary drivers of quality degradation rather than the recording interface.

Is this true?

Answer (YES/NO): NO